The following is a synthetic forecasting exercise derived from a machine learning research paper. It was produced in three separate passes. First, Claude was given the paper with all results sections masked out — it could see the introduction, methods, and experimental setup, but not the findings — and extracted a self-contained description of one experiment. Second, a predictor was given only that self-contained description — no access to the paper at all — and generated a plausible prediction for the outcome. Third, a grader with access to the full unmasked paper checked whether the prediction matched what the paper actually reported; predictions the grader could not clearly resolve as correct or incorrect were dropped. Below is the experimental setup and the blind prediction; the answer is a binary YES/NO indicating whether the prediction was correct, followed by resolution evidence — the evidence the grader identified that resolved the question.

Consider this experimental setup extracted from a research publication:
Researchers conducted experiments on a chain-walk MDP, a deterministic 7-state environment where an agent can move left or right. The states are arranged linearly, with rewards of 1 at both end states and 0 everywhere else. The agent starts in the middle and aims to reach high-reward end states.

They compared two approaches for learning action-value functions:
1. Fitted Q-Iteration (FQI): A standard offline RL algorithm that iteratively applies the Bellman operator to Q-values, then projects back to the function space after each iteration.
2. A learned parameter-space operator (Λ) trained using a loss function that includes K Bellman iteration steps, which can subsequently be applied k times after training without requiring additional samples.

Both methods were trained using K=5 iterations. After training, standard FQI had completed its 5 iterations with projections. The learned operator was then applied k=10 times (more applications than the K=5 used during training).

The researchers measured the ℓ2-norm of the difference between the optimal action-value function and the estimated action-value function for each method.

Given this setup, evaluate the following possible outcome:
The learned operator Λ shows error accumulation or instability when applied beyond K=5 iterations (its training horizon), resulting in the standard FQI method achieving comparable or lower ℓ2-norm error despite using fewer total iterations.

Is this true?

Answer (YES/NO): NO